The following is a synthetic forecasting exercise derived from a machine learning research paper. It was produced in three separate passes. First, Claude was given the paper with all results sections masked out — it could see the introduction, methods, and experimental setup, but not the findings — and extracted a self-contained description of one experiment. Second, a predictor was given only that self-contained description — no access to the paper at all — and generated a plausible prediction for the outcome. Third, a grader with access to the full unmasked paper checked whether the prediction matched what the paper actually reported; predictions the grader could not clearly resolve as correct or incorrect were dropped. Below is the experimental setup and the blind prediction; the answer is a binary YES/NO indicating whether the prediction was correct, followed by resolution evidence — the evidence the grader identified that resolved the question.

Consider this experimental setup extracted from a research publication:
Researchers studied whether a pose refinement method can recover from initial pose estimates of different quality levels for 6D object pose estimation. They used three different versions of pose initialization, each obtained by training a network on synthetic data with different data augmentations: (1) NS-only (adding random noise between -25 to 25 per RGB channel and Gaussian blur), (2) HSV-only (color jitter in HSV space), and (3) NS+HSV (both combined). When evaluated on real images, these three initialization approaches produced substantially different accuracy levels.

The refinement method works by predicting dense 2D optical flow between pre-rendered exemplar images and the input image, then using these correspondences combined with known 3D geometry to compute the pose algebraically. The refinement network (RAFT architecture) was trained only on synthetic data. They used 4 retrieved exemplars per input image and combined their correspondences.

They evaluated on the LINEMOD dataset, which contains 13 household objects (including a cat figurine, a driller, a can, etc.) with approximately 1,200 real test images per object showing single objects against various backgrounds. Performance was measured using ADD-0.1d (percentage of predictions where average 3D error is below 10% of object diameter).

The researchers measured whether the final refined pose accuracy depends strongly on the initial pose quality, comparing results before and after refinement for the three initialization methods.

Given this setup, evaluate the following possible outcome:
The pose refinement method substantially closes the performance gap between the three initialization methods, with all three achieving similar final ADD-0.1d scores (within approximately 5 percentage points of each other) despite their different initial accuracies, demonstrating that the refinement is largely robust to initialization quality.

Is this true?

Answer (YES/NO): YES